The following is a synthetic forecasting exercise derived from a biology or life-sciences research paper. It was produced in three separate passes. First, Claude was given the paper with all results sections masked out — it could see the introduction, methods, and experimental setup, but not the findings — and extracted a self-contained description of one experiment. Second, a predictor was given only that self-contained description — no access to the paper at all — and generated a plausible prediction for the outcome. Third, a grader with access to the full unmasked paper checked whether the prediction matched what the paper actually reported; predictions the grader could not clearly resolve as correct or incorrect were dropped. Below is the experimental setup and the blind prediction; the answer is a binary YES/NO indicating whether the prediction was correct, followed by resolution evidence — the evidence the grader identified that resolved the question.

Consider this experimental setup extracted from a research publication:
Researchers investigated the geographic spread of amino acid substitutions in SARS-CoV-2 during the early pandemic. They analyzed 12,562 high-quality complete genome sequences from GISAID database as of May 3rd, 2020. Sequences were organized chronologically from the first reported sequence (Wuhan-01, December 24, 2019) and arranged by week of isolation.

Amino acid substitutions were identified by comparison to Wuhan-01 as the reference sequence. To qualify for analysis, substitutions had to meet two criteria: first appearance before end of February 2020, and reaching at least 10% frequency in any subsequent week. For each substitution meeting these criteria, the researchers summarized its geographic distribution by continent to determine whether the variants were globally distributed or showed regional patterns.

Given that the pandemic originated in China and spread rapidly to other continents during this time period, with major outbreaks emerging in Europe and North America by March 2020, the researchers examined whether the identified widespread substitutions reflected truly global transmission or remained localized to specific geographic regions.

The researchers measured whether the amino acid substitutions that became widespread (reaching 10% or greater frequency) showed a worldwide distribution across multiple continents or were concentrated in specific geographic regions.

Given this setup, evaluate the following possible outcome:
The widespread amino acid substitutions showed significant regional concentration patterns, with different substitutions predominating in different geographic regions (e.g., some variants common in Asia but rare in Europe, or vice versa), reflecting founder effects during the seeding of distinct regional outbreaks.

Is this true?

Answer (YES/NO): NO